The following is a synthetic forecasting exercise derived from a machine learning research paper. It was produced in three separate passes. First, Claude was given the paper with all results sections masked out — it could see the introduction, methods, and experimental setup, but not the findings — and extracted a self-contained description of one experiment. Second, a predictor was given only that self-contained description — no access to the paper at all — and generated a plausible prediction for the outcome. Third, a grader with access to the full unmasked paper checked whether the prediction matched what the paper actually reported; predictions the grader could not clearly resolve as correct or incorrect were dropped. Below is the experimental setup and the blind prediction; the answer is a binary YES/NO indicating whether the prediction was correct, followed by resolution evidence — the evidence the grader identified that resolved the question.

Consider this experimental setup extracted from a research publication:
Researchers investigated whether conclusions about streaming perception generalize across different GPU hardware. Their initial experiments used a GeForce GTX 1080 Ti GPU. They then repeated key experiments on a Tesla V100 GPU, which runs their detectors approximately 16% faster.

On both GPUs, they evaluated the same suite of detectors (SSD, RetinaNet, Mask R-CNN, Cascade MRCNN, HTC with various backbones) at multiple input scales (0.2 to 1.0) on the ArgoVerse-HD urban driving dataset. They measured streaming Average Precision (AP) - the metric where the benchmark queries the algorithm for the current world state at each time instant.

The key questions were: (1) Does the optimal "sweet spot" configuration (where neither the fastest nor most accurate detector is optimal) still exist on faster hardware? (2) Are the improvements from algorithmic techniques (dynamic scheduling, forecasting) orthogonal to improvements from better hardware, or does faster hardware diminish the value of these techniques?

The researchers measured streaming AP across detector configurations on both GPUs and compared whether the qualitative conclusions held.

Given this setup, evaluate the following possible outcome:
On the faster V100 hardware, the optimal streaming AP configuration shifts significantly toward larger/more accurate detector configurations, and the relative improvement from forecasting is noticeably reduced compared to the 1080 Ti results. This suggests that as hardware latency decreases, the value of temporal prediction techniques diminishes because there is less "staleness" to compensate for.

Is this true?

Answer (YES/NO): NO